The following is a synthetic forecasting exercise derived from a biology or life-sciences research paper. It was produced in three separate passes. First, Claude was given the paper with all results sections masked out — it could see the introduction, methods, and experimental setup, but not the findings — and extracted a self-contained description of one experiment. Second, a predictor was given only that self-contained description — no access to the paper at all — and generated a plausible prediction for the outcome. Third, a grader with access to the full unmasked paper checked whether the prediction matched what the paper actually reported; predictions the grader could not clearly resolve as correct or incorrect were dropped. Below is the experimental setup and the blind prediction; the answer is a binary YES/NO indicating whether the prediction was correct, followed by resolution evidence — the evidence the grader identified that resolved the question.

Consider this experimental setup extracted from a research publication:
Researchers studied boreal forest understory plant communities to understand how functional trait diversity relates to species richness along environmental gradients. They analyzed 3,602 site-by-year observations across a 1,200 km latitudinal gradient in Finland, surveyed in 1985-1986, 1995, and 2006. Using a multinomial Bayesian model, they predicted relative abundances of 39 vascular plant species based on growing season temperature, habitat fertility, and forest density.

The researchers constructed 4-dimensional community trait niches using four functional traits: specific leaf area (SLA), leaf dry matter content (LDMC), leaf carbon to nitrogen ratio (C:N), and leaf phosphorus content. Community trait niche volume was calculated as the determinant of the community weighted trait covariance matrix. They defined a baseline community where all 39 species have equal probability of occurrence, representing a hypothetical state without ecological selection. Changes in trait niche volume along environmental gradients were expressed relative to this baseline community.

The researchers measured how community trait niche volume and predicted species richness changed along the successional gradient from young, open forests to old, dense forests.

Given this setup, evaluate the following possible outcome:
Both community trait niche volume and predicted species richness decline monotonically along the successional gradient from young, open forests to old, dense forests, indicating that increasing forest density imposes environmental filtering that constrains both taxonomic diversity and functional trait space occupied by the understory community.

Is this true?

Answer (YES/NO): NO